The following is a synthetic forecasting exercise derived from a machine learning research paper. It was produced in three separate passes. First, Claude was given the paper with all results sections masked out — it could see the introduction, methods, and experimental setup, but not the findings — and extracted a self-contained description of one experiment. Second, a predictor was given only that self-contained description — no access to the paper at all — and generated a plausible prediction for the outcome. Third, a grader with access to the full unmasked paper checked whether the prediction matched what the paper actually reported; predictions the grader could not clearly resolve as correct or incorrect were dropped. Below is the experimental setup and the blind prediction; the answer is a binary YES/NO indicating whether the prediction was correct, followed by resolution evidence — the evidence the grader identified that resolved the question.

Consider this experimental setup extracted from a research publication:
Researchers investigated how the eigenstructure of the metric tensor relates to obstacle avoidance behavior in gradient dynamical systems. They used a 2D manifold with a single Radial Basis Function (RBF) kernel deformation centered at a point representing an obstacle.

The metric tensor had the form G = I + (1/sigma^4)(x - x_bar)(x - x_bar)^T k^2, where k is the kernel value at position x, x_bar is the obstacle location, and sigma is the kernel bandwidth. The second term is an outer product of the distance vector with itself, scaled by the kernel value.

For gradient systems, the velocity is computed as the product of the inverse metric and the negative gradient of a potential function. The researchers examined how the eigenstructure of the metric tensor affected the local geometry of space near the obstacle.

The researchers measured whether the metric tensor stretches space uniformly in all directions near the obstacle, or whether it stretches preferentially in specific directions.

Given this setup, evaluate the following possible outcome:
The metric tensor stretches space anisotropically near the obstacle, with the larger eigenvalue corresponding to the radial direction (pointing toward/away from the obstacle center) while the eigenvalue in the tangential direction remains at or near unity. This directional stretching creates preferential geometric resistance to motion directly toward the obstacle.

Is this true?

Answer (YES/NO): YES